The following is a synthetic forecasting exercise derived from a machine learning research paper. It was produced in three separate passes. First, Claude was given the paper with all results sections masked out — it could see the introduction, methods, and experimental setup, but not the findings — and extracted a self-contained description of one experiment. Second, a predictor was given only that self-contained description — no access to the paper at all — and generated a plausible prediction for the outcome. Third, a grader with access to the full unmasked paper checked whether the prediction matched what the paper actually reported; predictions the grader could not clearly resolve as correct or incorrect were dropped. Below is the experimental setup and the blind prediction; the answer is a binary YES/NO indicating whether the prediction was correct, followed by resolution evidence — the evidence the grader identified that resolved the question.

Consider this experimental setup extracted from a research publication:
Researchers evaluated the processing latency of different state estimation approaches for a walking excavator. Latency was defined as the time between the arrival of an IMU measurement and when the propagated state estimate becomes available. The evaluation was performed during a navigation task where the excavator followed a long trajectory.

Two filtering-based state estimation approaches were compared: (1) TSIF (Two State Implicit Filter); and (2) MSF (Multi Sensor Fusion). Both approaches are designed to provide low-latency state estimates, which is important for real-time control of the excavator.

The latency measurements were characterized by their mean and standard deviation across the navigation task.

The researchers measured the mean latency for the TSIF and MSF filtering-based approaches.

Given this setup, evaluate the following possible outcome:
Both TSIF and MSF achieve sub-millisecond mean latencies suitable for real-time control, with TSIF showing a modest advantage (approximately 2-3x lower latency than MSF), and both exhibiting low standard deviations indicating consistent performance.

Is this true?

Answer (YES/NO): NO